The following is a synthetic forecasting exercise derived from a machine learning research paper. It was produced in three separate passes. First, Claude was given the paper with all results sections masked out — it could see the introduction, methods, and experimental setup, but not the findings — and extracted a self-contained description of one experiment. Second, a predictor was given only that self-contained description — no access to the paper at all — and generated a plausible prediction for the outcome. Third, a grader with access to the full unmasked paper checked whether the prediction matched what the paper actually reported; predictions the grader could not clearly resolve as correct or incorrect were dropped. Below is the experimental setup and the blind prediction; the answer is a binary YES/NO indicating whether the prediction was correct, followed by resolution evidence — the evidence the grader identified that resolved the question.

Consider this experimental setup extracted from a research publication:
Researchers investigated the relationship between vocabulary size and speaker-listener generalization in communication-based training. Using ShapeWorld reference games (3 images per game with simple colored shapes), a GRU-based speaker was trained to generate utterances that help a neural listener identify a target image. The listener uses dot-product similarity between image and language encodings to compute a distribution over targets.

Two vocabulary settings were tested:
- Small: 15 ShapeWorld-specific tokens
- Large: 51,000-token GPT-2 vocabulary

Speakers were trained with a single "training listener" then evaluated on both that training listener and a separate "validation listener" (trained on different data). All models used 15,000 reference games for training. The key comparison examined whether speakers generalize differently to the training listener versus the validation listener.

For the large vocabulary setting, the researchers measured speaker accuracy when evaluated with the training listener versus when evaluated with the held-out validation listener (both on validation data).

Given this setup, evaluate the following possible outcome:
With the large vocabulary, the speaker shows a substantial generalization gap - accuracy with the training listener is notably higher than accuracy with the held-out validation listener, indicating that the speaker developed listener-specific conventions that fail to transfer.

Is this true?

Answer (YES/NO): YES